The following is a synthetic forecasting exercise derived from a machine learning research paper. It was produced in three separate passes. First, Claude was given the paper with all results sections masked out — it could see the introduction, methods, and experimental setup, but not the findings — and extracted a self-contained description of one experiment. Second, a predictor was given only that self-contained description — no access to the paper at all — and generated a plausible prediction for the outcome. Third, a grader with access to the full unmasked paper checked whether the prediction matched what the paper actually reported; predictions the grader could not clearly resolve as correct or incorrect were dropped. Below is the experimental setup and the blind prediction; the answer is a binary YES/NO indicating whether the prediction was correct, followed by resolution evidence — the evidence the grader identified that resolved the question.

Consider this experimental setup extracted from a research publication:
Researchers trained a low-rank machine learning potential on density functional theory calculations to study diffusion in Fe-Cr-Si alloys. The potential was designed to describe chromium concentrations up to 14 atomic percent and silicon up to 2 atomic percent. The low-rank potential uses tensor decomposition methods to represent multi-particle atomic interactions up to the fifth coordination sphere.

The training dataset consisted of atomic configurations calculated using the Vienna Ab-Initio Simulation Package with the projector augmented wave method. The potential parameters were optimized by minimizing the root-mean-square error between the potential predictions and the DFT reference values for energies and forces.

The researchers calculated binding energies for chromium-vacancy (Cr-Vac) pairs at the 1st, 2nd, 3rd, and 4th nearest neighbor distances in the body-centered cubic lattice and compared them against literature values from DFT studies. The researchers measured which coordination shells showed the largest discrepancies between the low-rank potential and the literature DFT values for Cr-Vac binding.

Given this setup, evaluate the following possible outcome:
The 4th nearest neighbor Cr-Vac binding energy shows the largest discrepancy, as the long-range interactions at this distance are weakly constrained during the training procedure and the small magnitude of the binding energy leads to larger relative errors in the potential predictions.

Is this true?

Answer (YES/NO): NO